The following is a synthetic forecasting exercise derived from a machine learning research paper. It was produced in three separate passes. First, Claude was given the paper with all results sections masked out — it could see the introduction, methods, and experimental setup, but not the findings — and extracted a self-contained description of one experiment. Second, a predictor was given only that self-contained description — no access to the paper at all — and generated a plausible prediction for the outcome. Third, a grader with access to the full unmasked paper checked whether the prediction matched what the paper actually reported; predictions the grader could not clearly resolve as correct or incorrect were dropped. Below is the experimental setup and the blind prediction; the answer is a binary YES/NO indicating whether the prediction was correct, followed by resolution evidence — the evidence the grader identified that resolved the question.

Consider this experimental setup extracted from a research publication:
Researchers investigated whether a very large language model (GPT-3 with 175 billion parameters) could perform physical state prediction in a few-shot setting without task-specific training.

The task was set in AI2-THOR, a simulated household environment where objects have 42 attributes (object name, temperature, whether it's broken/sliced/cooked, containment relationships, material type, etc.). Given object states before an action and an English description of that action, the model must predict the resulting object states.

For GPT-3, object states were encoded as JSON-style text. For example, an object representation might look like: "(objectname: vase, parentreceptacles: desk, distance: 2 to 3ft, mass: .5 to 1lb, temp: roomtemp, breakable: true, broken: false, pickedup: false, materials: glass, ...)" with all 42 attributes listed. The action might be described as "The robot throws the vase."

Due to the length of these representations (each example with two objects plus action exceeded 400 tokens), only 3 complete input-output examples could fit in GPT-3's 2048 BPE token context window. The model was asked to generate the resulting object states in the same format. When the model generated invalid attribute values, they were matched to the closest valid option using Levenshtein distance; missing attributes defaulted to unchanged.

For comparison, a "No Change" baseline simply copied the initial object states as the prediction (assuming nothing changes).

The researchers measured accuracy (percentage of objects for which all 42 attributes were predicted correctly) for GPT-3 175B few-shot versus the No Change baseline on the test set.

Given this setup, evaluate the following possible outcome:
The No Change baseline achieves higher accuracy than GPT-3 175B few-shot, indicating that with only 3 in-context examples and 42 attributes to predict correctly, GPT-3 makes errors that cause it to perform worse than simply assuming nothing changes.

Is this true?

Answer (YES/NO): YES